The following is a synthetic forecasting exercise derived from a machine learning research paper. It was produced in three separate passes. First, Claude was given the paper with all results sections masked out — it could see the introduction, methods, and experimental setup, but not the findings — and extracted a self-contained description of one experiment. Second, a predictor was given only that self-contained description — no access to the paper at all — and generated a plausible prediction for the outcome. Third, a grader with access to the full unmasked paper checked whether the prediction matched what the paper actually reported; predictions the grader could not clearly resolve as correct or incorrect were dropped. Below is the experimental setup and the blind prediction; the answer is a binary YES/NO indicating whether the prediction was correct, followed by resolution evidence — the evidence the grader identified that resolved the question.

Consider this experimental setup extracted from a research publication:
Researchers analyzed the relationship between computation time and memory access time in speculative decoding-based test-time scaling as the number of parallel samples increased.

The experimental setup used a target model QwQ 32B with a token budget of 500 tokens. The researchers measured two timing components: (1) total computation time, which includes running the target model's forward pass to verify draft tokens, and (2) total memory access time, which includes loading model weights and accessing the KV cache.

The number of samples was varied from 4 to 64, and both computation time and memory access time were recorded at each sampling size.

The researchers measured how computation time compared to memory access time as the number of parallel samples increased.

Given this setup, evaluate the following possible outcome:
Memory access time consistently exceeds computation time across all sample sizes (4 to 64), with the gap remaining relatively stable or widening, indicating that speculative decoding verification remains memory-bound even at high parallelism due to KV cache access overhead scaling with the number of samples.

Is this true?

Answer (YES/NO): NO